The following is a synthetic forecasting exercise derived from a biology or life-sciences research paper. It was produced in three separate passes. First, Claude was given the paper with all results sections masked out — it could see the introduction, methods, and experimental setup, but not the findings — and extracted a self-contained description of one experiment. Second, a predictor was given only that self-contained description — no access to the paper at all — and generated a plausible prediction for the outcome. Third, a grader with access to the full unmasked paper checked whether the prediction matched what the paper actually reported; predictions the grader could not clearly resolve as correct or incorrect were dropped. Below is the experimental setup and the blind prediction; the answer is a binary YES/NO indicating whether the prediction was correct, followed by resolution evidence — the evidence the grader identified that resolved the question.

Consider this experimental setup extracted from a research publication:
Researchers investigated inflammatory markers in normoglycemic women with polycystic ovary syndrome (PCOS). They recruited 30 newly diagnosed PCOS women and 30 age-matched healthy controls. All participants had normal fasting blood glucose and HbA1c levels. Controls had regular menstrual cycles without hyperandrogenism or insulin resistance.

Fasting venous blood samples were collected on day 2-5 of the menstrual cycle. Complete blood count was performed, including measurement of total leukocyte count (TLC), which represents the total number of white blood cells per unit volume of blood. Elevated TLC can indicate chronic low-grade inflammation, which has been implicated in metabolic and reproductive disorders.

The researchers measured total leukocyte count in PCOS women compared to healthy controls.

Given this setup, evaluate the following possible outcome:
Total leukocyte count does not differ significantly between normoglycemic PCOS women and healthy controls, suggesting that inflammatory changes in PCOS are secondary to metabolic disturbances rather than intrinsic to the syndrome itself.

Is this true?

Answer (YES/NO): YES